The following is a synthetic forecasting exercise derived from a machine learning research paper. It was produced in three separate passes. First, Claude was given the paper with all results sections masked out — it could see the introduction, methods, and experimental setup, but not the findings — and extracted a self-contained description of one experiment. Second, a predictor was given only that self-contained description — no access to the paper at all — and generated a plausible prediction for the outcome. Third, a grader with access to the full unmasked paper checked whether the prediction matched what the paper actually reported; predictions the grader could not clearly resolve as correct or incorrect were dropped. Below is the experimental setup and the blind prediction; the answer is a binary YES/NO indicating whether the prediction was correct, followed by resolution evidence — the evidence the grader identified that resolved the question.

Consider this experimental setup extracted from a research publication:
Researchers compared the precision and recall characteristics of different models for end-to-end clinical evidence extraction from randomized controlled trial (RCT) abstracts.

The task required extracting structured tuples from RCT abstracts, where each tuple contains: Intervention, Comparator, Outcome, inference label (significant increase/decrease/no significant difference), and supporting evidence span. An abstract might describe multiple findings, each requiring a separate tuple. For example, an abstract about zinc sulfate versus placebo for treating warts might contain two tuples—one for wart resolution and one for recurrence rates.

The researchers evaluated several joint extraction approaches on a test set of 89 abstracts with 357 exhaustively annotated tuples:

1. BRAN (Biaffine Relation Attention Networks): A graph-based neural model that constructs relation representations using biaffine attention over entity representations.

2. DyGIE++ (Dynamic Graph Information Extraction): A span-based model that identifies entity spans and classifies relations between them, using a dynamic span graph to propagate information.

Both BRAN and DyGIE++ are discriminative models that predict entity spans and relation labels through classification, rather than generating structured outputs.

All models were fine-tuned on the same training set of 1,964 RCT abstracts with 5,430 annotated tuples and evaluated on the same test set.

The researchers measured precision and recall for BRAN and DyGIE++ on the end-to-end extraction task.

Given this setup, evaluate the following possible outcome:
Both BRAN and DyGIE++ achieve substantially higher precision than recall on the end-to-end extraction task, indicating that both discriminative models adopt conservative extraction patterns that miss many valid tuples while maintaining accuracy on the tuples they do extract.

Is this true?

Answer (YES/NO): NO